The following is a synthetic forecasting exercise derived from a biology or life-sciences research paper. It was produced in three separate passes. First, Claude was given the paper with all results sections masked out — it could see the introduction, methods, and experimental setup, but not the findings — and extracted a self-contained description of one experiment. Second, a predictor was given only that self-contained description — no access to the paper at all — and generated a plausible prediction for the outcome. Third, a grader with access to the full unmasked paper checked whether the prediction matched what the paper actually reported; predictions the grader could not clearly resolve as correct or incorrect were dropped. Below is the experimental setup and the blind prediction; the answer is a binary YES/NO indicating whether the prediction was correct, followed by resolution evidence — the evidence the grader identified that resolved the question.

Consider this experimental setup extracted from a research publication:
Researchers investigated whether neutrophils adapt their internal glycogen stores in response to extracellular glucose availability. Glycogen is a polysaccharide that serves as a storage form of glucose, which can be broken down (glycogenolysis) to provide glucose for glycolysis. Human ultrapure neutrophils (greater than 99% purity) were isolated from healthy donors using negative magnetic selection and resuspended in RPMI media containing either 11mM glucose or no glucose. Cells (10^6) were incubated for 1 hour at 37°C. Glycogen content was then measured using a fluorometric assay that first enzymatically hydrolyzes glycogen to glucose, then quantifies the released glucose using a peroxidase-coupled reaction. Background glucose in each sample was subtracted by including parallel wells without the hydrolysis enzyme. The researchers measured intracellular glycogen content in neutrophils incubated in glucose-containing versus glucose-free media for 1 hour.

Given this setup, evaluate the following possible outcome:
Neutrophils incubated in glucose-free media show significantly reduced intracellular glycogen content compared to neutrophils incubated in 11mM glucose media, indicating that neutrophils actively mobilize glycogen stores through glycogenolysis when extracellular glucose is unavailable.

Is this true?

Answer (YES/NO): NO